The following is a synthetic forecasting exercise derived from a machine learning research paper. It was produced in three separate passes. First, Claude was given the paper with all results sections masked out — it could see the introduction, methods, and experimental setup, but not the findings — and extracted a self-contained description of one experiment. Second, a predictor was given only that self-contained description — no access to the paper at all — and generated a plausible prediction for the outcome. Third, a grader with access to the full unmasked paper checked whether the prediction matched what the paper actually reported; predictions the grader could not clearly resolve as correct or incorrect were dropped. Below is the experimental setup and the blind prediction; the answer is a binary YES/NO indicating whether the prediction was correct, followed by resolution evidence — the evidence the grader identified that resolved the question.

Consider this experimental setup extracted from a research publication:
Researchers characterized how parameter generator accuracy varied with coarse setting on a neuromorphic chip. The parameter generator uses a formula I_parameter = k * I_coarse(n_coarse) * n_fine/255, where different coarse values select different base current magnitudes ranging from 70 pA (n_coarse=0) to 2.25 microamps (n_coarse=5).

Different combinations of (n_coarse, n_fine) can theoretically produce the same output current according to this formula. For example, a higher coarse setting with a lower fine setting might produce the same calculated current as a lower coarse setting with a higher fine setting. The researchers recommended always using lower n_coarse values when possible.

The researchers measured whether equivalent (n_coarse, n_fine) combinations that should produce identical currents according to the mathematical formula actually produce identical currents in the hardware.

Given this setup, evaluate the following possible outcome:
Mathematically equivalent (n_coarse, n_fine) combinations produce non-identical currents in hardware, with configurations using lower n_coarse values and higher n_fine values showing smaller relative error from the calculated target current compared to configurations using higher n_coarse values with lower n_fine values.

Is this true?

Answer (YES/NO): YES